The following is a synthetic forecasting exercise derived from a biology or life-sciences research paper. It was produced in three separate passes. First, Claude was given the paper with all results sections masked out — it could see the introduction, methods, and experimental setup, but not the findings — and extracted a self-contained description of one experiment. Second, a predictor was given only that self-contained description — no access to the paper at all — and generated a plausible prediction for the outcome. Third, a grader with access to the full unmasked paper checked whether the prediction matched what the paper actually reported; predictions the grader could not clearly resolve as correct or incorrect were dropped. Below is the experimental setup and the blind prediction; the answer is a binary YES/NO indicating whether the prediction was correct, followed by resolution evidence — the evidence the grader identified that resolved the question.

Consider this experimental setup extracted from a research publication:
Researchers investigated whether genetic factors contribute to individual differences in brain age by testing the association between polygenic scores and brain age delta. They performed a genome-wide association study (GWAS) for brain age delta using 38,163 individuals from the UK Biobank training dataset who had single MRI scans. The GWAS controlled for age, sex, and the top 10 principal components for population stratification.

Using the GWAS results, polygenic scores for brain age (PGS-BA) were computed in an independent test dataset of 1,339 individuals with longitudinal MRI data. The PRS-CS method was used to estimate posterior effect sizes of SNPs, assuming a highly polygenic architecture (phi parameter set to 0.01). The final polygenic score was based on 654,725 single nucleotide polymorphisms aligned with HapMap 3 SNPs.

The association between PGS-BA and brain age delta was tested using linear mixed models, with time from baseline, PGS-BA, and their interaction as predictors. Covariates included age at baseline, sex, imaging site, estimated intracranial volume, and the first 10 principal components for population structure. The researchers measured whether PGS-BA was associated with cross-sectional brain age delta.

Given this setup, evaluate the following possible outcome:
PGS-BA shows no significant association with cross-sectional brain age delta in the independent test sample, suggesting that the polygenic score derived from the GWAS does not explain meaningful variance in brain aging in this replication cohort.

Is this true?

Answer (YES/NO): NO